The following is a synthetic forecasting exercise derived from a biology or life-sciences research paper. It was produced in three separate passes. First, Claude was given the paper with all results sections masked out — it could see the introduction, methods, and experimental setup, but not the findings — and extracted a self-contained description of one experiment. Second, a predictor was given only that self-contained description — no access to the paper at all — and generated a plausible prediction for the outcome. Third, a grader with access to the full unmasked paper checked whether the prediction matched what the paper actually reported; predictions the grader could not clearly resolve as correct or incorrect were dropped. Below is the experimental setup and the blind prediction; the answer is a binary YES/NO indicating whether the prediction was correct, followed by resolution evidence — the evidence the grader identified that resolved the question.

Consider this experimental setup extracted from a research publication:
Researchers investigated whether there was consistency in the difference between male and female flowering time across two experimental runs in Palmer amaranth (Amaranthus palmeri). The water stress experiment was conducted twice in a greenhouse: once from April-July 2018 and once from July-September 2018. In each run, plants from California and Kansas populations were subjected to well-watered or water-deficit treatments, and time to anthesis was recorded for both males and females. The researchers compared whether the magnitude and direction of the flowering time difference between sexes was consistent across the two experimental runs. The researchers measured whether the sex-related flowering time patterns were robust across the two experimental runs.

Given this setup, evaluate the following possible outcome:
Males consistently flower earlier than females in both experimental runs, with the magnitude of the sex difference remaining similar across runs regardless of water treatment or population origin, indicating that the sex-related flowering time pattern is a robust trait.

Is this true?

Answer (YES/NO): NO